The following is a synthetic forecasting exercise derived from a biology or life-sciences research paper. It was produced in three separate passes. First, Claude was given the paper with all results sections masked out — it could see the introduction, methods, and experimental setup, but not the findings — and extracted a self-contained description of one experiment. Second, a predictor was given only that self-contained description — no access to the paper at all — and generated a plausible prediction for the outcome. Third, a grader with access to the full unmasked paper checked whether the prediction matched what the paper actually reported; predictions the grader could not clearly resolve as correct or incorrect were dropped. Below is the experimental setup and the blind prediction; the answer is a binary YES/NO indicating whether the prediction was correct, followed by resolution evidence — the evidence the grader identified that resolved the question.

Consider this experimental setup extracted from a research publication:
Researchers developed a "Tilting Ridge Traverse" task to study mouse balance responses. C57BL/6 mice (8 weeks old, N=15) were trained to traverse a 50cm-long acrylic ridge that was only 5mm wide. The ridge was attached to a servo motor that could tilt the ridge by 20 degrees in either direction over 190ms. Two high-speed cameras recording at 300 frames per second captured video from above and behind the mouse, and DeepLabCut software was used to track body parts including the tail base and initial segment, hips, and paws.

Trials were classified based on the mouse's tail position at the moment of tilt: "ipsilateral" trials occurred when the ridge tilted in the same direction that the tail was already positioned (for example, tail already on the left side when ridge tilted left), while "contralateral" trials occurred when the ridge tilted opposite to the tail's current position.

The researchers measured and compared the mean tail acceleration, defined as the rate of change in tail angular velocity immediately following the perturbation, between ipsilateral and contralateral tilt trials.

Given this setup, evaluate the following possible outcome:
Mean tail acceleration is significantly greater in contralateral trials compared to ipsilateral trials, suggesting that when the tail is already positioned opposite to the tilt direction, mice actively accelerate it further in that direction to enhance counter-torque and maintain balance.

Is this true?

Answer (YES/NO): NO